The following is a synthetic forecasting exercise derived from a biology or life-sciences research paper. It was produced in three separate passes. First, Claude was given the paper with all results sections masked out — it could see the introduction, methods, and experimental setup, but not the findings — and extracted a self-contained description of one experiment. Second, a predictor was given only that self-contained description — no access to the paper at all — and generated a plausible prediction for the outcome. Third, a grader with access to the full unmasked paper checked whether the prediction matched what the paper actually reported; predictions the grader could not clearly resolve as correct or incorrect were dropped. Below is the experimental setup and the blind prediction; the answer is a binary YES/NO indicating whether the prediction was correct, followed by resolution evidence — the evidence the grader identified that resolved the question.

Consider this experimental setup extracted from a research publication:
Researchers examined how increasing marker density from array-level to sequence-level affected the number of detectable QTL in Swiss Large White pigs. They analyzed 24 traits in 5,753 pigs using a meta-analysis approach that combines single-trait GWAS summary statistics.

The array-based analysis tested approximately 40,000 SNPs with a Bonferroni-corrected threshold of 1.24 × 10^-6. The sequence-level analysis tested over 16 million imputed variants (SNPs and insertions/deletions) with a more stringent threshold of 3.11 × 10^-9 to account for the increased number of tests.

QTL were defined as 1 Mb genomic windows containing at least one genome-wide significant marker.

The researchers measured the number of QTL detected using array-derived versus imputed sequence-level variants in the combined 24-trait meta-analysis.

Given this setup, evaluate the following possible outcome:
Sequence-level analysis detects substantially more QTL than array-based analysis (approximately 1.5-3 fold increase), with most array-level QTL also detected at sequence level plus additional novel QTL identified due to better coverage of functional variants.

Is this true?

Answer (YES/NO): YES